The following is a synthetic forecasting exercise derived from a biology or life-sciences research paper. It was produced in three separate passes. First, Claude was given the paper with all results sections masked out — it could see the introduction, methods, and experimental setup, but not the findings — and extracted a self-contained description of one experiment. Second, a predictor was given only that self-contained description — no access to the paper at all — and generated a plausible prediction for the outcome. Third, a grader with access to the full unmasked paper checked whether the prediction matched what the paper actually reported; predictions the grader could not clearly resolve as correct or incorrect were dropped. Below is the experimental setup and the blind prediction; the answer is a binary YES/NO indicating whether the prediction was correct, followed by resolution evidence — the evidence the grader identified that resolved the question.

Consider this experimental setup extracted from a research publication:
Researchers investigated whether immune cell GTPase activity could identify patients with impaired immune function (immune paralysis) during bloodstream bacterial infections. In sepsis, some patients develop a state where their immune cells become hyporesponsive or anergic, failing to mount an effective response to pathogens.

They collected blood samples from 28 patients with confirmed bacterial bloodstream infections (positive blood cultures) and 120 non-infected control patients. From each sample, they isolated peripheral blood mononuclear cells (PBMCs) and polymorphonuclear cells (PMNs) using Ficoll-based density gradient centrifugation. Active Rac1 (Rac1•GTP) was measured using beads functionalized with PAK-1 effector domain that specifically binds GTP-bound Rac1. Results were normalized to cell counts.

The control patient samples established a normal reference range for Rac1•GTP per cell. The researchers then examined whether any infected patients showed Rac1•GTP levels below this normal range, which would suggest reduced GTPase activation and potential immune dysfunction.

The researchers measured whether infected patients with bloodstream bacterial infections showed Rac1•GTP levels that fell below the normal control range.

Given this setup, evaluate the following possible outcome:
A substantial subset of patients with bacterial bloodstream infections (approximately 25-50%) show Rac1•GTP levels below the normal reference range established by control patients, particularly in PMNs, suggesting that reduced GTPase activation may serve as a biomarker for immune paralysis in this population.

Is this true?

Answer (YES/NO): NO